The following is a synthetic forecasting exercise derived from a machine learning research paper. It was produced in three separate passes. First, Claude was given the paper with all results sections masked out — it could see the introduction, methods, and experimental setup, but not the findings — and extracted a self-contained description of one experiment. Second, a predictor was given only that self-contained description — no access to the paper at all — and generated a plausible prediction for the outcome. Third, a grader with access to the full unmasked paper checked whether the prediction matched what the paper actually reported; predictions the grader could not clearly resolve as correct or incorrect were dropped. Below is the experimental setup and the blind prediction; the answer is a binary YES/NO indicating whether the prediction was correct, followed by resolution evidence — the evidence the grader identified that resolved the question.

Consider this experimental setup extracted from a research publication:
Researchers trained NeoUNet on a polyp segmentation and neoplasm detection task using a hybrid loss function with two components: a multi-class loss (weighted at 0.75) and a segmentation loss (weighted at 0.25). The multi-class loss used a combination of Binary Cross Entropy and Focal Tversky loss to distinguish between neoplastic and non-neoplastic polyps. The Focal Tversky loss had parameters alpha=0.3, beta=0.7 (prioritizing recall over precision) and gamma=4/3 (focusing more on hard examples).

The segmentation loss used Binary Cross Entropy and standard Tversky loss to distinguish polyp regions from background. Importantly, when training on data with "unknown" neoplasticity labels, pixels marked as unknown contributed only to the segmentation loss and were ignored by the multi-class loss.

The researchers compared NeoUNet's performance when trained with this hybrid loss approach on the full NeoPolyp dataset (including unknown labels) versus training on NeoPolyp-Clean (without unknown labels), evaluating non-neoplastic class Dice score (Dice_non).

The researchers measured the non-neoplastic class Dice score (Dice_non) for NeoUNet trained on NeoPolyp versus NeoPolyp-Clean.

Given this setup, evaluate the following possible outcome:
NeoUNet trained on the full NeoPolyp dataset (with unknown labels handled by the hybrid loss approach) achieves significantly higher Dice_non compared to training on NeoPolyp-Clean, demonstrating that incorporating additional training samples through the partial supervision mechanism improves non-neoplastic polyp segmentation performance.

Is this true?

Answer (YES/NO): NO